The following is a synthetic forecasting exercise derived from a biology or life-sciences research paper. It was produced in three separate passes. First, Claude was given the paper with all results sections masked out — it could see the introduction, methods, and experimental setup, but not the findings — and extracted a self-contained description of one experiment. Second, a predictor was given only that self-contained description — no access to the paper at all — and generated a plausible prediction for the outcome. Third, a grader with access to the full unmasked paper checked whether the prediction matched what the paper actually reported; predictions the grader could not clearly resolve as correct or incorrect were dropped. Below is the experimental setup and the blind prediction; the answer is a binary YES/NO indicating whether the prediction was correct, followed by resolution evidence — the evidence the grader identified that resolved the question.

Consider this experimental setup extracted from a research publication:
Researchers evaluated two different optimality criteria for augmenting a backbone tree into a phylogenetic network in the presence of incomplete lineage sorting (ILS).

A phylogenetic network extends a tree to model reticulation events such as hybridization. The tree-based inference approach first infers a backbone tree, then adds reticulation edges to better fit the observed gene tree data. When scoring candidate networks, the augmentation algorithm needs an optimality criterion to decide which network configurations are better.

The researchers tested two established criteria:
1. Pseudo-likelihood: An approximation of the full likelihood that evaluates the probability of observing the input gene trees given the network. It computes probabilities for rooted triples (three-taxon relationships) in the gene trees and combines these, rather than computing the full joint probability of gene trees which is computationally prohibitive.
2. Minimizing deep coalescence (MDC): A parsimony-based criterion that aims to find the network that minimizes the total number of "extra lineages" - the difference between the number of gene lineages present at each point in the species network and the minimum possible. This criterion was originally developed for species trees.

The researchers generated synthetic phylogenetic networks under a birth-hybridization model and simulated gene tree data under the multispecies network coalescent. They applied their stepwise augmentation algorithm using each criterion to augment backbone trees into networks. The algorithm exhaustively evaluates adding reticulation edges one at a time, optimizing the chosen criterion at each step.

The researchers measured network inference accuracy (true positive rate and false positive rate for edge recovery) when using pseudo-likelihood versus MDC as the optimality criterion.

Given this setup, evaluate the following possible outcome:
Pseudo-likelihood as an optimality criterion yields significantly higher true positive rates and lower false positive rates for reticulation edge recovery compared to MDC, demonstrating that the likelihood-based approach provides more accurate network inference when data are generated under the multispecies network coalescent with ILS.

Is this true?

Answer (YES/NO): YES